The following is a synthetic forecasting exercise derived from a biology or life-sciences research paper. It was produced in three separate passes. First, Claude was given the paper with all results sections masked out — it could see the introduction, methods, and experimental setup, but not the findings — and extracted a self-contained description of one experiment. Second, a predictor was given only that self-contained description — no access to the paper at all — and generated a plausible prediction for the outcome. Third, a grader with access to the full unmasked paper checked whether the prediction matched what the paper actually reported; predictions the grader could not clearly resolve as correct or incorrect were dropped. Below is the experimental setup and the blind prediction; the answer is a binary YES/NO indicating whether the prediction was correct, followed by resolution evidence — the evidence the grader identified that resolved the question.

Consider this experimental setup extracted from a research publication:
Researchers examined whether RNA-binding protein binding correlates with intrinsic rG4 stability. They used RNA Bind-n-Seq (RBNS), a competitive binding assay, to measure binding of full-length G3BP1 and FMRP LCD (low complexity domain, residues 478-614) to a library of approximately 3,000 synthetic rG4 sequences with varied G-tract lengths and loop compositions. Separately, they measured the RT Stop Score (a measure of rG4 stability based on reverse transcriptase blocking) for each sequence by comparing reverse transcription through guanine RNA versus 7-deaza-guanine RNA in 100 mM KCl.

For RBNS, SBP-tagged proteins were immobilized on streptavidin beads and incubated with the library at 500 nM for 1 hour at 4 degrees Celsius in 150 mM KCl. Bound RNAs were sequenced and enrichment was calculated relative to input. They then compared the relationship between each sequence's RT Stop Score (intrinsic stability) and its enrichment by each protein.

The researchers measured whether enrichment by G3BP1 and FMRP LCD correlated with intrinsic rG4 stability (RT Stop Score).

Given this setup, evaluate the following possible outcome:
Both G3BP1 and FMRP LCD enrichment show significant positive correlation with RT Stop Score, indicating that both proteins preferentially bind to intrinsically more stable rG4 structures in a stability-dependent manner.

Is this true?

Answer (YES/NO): NO